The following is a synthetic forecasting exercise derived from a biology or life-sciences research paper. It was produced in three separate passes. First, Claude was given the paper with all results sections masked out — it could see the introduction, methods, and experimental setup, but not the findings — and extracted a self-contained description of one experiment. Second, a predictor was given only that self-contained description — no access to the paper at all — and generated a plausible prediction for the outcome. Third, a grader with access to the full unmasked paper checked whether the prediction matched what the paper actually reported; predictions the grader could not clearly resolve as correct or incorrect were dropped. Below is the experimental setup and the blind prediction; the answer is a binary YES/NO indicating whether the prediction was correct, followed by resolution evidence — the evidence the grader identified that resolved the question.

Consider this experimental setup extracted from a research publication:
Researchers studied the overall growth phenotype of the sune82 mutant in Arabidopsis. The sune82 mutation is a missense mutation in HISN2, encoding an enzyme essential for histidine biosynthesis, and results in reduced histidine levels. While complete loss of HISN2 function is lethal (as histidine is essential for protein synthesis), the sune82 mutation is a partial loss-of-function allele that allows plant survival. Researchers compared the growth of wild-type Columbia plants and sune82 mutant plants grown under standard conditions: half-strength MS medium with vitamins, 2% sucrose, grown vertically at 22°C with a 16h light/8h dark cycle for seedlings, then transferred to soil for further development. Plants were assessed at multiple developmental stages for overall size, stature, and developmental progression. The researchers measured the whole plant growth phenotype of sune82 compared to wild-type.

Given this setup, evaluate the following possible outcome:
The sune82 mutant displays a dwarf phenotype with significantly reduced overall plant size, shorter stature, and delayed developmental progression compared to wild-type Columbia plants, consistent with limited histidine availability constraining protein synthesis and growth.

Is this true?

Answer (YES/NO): YES